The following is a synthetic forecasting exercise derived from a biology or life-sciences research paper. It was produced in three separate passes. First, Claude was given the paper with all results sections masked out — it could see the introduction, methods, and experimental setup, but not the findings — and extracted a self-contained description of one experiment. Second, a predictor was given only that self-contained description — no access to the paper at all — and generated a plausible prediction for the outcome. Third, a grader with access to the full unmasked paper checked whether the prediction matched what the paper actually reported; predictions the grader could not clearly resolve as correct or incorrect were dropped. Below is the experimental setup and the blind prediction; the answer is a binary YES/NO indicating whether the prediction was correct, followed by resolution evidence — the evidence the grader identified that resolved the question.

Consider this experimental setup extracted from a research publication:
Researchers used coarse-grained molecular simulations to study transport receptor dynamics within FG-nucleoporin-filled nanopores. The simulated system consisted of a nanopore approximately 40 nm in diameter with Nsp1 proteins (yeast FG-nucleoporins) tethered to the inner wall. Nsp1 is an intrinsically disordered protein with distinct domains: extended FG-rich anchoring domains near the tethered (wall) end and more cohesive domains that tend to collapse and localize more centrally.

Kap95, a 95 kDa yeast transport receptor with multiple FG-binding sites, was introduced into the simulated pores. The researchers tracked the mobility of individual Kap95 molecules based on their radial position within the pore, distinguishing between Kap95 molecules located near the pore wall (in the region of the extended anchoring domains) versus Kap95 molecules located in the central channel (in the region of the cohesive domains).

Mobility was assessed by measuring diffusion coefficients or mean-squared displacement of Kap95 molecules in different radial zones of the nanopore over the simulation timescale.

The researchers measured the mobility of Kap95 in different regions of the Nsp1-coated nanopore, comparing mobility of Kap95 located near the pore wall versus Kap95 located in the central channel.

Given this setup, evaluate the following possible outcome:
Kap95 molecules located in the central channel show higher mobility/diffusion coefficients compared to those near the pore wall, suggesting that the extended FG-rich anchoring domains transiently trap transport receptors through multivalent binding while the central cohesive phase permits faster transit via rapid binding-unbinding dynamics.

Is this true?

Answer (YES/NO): YES